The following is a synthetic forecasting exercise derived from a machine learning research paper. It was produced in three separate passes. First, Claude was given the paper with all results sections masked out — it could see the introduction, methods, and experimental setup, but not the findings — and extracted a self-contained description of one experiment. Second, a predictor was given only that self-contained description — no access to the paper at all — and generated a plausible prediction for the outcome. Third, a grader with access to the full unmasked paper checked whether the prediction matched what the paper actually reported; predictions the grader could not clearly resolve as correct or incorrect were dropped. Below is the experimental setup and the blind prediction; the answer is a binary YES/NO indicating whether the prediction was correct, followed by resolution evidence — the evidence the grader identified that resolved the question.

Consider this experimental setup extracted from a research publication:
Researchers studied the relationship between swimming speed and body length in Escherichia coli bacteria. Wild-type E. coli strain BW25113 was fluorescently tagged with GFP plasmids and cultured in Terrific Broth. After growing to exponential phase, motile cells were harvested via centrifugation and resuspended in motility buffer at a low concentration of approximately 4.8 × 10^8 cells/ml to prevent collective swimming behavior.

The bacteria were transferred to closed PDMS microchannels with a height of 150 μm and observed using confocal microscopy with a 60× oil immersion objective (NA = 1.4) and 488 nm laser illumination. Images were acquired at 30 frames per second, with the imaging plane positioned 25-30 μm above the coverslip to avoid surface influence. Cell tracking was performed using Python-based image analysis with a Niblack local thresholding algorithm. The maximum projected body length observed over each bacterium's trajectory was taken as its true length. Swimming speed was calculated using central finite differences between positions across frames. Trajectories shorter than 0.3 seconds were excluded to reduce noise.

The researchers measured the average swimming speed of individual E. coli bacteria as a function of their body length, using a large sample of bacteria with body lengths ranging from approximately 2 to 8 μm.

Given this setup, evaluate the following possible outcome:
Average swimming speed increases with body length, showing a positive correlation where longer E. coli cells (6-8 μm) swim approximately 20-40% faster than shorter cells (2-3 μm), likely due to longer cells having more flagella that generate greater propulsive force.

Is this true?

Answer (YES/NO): NO